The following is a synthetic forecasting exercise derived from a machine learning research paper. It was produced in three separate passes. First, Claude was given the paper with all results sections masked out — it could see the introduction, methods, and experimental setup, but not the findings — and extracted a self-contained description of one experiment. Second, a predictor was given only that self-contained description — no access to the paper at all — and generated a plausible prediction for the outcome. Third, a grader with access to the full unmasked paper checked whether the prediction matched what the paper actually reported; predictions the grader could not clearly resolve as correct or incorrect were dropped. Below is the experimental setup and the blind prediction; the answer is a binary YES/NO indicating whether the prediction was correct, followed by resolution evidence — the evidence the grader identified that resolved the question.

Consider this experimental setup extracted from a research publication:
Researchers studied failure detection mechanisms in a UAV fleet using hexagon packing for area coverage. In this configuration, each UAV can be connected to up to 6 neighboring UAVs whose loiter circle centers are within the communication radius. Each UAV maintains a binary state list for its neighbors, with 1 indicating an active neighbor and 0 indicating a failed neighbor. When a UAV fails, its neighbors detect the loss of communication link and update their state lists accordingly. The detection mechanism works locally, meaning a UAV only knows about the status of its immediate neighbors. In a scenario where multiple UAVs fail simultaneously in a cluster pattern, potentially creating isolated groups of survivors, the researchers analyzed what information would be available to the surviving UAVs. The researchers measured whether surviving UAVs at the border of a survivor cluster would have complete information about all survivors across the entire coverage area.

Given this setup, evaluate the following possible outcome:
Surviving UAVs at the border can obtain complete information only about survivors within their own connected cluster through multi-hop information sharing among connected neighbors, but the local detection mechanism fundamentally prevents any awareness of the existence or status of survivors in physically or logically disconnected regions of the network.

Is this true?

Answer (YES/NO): NO